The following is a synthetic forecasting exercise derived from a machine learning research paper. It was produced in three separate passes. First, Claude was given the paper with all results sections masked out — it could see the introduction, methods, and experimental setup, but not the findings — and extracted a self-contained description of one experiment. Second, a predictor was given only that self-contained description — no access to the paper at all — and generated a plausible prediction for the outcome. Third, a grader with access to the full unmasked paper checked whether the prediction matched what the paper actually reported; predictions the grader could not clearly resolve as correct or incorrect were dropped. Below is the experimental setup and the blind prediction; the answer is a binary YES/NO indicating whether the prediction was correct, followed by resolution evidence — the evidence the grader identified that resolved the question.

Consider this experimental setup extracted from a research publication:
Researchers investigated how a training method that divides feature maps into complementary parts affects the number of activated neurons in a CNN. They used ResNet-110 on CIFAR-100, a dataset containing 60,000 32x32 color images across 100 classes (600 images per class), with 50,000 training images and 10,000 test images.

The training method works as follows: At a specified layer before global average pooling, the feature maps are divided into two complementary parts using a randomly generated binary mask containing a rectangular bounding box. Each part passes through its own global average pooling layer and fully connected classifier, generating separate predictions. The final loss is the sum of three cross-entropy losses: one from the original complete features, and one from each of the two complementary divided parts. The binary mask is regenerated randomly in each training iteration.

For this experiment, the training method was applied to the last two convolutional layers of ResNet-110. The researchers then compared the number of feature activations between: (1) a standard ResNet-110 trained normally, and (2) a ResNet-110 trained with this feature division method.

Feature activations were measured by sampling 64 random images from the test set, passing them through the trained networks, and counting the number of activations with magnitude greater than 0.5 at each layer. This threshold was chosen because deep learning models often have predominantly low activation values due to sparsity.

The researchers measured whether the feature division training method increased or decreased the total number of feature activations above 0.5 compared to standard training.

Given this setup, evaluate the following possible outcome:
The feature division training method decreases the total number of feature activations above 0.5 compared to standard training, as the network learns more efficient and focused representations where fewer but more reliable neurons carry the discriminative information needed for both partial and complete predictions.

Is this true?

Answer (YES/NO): NO